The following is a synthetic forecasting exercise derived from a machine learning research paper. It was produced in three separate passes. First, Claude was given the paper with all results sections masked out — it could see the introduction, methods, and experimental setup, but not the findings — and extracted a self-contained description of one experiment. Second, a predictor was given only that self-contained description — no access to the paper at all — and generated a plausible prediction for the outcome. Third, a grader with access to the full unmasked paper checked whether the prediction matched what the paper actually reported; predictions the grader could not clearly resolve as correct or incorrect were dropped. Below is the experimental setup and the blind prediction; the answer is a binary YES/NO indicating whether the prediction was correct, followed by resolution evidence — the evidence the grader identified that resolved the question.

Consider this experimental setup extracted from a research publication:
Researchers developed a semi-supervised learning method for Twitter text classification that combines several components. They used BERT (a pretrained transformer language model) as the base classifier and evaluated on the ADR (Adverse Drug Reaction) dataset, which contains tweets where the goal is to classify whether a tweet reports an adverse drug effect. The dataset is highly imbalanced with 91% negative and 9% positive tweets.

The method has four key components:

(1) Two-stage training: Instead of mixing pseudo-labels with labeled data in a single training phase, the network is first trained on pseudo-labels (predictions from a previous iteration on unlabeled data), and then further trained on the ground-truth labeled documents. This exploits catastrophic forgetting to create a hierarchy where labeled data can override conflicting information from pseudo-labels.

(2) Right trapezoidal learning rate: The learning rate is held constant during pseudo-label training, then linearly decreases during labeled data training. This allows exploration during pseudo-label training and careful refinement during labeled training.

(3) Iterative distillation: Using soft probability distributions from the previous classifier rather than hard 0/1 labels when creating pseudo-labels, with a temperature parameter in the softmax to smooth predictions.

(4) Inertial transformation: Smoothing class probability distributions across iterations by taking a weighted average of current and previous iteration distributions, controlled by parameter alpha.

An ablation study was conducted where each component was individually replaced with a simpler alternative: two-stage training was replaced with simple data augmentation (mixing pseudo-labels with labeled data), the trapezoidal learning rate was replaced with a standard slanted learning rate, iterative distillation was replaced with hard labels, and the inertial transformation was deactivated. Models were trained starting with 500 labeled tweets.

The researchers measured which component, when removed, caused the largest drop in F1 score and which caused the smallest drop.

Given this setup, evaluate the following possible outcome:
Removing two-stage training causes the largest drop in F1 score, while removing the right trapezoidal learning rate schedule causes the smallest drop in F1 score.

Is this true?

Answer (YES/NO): NO